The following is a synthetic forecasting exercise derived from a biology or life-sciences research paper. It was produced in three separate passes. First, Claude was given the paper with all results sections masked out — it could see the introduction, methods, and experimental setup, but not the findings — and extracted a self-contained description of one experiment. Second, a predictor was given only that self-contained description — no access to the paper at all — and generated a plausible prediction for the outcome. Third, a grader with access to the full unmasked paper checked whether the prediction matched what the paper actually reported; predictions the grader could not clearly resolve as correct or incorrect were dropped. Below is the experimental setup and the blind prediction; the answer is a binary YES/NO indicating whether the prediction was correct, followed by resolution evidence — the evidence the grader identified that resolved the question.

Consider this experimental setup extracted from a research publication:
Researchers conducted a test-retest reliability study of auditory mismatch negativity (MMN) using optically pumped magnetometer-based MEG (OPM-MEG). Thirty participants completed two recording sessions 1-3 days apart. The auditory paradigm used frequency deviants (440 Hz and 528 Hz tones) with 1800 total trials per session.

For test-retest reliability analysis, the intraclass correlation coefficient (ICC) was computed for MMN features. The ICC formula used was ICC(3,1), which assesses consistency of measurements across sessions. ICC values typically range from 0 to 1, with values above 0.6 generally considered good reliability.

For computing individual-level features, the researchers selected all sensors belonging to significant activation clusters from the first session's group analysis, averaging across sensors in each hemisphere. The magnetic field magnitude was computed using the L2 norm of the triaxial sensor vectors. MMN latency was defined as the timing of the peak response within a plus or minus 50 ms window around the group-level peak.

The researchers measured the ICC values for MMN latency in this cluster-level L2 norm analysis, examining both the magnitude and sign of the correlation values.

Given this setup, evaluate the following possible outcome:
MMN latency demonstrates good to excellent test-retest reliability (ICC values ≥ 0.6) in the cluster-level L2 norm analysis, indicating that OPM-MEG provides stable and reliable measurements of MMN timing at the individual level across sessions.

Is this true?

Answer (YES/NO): NO